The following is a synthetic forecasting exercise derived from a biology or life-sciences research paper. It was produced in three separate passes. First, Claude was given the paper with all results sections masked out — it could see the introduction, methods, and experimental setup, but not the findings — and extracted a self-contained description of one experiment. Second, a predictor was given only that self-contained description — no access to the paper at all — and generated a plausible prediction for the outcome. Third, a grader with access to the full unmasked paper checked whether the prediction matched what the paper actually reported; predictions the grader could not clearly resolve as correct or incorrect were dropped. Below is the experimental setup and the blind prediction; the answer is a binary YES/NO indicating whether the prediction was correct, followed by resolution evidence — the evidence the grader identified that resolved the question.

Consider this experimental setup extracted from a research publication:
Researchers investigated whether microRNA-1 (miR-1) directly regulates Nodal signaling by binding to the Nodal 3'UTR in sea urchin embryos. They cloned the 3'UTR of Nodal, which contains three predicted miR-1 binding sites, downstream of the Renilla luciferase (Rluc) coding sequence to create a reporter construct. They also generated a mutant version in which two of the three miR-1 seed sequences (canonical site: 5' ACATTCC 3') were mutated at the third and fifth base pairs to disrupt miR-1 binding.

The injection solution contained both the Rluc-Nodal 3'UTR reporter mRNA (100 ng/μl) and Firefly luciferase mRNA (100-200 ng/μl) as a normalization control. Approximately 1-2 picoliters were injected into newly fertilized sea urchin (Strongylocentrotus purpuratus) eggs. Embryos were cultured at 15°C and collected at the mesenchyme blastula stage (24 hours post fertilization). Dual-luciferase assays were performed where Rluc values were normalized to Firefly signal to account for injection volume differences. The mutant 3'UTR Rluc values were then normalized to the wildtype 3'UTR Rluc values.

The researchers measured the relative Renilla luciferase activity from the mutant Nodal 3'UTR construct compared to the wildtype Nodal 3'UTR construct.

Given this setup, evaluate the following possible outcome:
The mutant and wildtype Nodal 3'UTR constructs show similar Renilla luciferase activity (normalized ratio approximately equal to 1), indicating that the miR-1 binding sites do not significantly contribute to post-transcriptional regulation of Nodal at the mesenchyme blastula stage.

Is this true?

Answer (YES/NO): NO